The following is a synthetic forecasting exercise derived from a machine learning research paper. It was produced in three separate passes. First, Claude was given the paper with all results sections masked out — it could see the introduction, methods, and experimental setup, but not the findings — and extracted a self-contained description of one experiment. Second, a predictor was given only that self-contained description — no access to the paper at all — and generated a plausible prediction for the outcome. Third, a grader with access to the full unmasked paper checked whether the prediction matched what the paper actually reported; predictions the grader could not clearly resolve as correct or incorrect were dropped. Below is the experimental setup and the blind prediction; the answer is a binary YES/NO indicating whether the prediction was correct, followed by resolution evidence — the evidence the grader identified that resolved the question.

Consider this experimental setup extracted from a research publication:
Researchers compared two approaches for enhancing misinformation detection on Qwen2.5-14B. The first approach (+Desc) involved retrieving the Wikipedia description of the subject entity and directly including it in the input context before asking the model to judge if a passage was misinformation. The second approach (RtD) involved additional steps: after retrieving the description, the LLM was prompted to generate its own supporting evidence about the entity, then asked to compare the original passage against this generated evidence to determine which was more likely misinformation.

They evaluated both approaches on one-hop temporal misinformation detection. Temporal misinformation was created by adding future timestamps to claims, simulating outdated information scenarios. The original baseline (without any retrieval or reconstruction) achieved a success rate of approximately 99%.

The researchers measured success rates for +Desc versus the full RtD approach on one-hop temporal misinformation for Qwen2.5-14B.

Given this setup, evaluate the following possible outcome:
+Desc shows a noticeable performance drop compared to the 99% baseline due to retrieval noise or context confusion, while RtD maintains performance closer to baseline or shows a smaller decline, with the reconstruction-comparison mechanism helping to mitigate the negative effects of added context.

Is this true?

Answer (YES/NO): YES